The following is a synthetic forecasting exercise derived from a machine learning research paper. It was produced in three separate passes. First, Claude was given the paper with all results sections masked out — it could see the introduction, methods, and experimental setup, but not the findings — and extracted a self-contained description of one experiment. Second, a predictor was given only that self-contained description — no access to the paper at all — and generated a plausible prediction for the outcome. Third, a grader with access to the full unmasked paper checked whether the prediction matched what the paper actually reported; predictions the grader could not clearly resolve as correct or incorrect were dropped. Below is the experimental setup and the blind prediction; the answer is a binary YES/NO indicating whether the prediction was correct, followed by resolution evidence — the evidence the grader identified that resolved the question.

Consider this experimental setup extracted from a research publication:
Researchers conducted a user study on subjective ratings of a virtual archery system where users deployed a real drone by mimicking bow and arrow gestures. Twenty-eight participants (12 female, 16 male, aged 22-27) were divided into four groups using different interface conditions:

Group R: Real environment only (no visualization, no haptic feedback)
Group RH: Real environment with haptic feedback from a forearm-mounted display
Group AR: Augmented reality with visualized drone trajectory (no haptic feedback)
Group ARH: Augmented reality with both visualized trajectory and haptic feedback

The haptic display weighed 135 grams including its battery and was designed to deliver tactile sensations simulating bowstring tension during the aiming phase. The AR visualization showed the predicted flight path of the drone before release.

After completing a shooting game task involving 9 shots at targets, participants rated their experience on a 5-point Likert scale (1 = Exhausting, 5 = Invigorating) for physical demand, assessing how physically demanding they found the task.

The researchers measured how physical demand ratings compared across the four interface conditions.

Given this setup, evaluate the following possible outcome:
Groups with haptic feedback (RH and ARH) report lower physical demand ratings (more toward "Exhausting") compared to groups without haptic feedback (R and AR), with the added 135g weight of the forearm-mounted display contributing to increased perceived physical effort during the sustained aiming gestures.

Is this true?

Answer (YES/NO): NO